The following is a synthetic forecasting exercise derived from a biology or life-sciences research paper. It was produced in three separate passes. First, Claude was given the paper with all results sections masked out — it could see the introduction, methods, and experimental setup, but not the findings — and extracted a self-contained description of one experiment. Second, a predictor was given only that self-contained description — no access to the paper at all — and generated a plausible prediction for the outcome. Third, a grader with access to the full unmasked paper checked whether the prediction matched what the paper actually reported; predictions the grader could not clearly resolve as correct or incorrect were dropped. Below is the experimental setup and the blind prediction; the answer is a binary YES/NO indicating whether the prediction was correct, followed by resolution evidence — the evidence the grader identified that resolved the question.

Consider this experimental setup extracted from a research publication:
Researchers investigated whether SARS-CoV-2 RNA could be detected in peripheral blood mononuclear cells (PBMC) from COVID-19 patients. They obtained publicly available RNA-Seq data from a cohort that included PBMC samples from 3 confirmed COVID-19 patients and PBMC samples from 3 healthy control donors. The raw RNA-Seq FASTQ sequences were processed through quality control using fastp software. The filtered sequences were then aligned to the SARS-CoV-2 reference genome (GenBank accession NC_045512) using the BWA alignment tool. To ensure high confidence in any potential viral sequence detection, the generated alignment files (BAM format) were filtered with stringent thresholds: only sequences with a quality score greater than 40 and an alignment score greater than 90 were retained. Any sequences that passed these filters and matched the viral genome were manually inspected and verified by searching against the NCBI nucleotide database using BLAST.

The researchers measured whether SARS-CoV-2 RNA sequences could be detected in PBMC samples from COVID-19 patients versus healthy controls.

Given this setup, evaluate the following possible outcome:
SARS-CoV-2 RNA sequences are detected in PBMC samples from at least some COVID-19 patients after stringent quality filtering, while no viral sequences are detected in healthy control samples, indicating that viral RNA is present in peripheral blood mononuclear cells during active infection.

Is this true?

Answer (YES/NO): YES